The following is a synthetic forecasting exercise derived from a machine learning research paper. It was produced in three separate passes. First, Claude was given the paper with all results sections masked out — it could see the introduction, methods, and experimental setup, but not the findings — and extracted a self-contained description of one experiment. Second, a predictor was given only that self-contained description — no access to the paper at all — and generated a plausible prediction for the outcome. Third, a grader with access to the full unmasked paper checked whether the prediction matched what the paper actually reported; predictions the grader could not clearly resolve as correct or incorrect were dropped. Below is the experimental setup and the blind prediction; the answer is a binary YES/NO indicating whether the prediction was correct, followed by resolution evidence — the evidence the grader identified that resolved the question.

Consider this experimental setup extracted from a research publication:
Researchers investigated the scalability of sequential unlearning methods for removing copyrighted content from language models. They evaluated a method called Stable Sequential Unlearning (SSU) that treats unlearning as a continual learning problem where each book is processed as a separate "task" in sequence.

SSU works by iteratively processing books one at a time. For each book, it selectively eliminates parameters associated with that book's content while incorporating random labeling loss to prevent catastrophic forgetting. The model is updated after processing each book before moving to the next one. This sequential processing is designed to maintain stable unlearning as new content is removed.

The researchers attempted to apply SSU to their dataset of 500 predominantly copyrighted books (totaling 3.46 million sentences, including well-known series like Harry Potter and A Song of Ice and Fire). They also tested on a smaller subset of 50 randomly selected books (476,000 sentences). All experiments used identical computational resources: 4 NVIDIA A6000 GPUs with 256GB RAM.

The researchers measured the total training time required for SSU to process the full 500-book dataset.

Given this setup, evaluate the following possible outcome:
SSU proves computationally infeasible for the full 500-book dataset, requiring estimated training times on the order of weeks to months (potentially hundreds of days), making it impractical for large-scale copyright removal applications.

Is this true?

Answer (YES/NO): NO